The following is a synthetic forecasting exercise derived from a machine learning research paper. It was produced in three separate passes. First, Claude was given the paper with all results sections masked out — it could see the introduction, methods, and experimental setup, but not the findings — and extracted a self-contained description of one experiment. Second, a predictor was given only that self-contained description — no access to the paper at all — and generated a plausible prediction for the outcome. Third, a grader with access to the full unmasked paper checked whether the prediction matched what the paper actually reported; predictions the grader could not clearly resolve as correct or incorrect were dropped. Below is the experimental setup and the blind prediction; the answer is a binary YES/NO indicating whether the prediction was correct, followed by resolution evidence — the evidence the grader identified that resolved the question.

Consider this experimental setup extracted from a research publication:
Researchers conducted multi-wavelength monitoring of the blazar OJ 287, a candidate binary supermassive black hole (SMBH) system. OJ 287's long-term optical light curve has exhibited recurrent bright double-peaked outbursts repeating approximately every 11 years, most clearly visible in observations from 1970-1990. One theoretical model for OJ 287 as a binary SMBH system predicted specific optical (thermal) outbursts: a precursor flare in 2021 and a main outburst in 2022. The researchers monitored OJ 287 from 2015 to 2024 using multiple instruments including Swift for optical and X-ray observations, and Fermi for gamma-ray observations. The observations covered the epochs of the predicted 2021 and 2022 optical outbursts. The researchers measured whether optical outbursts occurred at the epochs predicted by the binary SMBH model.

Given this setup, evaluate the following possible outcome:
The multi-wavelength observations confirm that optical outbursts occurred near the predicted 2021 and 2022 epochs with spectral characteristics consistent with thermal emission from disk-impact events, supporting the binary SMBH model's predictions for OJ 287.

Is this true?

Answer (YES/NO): NO